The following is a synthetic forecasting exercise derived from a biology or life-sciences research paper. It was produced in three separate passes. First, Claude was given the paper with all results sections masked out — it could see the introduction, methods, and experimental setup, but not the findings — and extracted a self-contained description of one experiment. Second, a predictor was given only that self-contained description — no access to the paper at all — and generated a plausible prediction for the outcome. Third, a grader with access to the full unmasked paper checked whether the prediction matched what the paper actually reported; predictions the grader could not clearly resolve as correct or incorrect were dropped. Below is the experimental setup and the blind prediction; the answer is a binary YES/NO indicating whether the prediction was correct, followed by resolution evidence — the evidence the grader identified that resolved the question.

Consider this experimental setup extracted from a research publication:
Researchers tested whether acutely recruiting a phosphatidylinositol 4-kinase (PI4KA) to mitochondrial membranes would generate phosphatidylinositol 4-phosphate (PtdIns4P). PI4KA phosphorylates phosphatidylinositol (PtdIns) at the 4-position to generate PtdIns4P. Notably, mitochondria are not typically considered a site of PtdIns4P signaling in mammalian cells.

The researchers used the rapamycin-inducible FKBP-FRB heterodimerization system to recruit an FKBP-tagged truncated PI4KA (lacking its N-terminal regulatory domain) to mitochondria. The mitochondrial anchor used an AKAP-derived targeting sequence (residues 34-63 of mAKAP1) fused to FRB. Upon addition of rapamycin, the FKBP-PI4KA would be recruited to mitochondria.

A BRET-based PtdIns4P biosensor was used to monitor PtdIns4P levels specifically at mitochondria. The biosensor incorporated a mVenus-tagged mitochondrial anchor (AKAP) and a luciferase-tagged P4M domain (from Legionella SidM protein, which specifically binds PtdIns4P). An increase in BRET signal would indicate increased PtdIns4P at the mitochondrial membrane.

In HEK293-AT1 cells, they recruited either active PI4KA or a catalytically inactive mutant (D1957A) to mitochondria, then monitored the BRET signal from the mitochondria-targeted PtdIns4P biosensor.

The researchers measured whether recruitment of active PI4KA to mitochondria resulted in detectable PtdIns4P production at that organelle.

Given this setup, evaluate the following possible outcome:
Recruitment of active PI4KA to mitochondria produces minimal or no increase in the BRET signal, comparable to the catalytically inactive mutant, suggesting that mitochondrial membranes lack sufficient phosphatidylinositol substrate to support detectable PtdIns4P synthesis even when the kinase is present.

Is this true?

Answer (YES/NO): NO